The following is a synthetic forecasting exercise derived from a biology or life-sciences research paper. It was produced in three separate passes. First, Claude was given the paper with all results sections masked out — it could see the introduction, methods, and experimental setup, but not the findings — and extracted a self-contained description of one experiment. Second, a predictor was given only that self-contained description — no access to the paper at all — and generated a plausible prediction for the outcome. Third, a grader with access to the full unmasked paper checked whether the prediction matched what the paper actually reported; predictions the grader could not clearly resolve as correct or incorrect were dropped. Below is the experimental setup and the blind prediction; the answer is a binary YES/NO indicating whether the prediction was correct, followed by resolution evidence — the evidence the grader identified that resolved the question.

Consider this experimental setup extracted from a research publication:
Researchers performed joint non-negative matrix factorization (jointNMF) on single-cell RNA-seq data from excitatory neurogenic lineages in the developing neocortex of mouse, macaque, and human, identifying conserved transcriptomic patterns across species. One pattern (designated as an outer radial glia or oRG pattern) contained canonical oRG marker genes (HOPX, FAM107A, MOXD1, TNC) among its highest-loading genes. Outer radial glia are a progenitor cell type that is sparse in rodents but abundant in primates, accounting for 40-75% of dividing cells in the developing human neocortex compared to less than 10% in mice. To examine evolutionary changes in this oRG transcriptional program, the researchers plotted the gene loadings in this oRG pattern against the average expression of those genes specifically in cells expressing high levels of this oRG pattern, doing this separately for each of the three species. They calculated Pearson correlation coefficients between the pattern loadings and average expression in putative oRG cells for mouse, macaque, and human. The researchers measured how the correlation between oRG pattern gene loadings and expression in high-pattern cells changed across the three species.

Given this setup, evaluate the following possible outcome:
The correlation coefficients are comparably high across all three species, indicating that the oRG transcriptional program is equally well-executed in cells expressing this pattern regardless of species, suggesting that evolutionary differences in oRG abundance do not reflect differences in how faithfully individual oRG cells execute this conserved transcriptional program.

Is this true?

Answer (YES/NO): NO